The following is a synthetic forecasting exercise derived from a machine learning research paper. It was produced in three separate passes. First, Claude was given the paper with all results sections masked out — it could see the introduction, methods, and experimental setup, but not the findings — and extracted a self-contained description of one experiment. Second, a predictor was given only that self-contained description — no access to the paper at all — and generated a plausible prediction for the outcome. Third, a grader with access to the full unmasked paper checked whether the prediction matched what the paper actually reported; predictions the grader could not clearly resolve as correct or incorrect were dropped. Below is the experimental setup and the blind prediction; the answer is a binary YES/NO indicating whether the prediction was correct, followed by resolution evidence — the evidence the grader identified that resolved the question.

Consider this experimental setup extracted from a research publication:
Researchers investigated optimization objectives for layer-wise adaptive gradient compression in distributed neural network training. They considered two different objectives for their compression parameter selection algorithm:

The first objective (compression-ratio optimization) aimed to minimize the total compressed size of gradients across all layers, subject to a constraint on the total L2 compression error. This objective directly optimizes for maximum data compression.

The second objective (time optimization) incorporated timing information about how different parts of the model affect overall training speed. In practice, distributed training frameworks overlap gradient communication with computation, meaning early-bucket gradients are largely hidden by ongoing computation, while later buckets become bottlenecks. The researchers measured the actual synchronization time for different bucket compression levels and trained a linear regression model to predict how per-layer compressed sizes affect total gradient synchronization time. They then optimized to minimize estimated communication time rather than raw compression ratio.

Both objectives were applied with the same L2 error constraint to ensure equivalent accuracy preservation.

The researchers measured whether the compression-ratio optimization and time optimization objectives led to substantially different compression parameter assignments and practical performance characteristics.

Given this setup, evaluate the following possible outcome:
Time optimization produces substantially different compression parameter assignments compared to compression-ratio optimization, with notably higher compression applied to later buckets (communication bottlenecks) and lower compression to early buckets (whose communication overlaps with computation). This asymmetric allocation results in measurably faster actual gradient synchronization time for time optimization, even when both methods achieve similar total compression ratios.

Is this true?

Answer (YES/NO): NO